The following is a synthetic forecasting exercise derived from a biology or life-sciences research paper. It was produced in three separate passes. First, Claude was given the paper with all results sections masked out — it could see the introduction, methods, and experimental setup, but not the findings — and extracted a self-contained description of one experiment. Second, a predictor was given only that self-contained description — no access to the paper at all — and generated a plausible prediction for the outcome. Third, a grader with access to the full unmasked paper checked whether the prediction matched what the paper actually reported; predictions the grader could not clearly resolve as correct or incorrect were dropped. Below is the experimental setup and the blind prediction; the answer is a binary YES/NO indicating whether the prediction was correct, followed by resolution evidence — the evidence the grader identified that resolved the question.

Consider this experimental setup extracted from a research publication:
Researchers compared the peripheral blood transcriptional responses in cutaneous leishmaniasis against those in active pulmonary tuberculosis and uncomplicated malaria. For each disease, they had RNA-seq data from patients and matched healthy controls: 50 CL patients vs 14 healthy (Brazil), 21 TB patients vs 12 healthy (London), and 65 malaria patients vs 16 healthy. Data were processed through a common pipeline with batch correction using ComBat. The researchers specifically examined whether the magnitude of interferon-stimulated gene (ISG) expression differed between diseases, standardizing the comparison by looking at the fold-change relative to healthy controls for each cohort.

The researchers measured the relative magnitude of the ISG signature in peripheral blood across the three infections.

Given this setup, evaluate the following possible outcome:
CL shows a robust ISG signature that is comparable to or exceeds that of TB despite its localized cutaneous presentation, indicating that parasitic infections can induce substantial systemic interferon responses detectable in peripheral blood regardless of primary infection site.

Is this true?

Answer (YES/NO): NO